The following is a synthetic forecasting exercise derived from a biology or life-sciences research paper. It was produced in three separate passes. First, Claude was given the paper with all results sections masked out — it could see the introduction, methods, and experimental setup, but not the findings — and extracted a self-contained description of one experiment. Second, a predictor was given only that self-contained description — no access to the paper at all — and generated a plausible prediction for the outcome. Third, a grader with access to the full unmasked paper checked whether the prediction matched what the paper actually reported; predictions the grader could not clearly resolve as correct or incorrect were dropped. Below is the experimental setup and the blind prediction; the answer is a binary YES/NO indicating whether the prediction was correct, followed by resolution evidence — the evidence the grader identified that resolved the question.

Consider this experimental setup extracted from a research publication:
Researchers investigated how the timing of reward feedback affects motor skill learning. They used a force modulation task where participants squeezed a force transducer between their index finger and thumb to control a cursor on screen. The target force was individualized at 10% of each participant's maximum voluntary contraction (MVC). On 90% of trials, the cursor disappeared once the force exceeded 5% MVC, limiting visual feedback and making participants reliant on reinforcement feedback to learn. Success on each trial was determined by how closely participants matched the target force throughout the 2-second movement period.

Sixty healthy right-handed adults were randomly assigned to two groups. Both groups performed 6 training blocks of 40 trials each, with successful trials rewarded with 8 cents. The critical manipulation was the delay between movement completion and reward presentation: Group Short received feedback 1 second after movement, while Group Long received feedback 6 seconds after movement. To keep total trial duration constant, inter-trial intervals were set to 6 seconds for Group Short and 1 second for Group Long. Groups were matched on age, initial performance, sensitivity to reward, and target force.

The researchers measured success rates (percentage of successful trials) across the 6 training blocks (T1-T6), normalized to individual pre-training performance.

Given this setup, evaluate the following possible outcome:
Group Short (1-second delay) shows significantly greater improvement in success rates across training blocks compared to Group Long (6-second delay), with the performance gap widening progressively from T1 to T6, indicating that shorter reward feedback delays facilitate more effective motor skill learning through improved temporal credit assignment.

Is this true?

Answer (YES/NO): NO